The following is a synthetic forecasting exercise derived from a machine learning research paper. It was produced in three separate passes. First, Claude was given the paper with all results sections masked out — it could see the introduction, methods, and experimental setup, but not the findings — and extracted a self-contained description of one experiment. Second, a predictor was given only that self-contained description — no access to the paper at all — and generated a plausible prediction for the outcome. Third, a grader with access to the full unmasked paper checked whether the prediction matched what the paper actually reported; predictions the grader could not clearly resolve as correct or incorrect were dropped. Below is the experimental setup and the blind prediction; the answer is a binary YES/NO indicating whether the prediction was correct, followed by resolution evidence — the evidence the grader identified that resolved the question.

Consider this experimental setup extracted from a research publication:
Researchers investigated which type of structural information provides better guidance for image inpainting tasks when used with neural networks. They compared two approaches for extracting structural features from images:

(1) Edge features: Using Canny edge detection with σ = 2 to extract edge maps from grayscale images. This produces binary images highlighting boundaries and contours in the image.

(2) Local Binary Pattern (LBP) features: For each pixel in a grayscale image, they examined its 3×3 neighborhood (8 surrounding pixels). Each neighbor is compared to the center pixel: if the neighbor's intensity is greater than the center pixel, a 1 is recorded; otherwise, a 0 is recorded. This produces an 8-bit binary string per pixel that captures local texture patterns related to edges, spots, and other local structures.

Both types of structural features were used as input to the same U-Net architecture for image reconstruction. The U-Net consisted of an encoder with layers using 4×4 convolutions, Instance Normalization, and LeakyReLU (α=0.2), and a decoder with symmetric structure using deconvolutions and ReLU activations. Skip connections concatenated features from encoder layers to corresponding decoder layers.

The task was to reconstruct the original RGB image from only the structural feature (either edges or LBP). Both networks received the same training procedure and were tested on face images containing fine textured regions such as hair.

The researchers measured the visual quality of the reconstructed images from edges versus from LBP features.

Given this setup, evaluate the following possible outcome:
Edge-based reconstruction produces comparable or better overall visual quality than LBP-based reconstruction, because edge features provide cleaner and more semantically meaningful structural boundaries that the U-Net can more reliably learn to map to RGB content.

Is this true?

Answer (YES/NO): NO